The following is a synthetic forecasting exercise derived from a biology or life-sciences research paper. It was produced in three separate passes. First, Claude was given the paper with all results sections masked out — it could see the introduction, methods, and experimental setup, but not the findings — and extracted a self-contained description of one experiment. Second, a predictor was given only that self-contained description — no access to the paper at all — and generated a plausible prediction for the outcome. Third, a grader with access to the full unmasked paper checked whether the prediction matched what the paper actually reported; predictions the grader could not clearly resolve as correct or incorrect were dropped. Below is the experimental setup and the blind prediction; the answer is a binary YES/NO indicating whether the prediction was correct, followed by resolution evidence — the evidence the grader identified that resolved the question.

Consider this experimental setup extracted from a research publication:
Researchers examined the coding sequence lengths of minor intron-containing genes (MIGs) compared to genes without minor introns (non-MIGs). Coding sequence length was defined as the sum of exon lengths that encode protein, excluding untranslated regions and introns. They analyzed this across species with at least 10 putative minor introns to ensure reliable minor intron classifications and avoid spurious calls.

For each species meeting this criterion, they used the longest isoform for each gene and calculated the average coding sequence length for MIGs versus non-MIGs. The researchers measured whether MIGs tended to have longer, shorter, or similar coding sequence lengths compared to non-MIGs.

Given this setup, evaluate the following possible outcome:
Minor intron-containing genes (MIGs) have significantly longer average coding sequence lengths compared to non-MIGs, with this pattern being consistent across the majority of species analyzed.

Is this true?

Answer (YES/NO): YES